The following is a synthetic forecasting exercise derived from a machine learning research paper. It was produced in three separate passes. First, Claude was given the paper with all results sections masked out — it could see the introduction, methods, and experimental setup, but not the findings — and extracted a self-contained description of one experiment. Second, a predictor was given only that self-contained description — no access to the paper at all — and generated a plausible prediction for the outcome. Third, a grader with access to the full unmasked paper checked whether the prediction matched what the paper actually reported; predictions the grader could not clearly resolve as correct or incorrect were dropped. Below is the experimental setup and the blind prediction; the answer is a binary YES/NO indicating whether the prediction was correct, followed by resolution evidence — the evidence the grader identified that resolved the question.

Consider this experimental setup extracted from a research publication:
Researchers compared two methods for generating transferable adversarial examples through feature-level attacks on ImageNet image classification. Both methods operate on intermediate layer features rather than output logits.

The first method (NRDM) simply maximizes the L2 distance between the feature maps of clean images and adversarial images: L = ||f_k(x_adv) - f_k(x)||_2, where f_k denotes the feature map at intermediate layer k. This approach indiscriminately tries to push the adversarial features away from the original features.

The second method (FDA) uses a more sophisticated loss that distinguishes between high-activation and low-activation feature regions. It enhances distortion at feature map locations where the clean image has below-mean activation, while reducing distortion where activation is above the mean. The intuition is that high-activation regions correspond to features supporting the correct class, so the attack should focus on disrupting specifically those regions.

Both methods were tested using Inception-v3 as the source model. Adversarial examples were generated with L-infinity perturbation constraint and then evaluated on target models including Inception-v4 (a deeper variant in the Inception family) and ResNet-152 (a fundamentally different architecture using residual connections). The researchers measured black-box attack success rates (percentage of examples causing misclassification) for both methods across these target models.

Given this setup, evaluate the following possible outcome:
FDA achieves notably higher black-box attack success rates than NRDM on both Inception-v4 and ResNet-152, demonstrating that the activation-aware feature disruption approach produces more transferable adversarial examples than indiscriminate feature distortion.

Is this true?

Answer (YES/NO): NO